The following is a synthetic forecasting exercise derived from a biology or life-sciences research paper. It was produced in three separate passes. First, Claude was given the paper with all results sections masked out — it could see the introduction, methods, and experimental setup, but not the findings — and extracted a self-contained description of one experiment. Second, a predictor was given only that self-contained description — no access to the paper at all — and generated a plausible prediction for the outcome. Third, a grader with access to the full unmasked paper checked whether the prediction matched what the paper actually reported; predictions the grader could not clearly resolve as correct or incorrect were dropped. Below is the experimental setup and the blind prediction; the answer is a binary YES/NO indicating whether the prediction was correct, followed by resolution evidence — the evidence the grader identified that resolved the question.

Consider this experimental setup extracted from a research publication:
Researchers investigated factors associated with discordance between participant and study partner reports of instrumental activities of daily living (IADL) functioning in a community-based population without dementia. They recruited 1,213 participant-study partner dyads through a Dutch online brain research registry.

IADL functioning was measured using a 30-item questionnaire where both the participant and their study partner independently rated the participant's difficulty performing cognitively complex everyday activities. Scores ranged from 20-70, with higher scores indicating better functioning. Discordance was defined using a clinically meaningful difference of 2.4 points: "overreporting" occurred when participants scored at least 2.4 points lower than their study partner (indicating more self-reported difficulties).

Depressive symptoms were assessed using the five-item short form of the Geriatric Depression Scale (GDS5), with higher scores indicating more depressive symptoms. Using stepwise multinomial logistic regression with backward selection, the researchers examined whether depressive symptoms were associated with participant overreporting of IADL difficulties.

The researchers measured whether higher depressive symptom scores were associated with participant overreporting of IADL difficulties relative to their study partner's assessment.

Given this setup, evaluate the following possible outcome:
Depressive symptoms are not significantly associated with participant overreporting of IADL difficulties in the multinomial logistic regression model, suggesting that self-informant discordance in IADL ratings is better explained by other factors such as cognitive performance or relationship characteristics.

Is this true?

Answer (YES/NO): NO